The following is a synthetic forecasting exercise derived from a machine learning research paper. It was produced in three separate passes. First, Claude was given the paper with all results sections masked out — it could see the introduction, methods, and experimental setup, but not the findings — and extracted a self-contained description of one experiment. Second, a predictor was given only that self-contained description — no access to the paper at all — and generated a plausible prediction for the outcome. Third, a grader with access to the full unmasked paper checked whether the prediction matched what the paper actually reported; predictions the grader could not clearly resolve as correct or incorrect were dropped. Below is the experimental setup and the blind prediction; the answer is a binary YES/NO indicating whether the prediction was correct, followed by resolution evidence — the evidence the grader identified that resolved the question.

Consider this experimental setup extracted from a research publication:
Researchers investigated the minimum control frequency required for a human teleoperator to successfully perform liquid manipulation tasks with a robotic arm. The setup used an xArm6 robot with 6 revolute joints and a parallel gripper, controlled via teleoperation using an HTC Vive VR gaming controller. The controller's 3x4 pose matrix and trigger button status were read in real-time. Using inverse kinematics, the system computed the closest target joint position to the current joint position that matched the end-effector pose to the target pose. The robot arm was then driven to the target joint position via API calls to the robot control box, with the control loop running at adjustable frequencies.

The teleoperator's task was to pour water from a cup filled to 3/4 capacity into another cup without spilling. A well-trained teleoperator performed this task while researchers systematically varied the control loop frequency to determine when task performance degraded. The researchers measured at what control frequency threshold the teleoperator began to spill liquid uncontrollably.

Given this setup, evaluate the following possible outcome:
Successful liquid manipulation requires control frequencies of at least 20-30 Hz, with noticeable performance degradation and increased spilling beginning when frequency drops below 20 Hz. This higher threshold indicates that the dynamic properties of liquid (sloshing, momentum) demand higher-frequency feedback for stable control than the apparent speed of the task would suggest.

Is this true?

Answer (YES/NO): YES